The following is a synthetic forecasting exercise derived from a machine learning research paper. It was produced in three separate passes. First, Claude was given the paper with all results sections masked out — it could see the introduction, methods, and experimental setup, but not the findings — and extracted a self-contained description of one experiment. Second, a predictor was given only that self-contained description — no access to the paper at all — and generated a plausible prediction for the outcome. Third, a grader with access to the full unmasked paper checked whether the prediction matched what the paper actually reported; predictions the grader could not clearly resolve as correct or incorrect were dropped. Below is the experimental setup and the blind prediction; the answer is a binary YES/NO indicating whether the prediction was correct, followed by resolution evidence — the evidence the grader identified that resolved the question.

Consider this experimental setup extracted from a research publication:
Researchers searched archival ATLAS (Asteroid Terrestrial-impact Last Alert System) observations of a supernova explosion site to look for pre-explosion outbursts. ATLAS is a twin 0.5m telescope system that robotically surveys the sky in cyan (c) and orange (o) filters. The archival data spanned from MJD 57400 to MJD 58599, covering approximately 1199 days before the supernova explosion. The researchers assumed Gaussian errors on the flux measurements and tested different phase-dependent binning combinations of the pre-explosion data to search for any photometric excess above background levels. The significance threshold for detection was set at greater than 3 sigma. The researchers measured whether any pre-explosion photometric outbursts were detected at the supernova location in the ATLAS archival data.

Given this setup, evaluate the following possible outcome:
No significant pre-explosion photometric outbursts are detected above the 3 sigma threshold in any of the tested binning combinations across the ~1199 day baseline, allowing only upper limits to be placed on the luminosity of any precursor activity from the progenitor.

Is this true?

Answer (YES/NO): YES